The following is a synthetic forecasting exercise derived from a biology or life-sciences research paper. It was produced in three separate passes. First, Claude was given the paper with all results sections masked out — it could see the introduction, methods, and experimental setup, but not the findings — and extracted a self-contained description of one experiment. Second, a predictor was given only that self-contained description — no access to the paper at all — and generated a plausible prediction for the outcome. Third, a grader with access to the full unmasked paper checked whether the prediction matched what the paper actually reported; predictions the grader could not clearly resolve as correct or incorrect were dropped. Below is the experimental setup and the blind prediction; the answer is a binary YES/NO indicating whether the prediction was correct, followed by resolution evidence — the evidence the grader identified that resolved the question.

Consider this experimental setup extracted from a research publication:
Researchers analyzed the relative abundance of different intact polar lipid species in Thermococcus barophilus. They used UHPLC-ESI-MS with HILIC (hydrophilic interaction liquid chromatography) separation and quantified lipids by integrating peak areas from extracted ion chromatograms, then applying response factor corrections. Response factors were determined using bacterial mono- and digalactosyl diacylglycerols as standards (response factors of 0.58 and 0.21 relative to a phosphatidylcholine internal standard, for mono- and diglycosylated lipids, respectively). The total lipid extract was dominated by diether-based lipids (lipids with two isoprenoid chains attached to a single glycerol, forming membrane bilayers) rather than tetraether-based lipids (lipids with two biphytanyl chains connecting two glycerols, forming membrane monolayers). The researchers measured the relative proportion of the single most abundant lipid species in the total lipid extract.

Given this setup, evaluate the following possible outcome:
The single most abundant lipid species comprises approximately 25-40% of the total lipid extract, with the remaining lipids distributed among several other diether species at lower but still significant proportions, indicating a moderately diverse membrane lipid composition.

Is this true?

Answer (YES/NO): NO